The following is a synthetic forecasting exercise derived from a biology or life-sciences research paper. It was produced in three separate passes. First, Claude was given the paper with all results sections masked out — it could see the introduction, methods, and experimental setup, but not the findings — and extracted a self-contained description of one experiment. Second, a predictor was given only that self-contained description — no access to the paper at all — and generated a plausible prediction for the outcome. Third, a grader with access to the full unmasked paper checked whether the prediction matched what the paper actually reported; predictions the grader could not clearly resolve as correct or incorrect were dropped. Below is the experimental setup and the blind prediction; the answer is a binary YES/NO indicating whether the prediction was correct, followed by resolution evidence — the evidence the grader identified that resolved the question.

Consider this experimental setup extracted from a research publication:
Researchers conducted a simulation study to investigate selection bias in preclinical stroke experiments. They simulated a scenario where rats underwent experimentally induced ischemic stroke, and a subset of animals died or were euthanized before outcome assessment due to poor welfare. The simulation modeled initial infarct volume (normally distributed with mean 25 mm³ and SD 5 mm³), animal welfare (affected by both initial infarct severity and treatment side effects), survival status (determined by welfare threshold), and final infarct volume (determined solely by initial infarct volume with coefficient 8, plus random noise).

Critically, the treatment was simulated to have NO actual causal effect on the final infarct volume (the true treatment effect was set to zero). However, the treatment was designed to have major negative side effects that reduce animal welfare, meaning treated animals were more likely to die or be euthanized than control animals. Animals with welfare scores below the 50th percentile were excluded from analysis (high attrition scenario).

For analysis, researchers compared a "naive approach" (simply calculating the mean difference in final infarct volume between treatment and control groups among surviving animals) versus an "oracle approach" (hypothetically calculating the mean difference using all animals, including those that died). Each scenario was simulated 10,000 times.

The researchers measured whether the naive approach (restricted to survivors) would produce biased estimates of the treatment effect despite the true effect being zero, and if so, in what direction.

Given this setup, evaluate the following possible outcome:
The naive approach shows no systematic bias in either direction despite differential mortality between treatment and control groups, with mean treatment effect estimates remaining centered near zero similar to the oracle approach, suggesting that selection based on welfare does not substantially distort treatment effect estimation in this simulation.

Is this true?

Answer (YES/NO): NO